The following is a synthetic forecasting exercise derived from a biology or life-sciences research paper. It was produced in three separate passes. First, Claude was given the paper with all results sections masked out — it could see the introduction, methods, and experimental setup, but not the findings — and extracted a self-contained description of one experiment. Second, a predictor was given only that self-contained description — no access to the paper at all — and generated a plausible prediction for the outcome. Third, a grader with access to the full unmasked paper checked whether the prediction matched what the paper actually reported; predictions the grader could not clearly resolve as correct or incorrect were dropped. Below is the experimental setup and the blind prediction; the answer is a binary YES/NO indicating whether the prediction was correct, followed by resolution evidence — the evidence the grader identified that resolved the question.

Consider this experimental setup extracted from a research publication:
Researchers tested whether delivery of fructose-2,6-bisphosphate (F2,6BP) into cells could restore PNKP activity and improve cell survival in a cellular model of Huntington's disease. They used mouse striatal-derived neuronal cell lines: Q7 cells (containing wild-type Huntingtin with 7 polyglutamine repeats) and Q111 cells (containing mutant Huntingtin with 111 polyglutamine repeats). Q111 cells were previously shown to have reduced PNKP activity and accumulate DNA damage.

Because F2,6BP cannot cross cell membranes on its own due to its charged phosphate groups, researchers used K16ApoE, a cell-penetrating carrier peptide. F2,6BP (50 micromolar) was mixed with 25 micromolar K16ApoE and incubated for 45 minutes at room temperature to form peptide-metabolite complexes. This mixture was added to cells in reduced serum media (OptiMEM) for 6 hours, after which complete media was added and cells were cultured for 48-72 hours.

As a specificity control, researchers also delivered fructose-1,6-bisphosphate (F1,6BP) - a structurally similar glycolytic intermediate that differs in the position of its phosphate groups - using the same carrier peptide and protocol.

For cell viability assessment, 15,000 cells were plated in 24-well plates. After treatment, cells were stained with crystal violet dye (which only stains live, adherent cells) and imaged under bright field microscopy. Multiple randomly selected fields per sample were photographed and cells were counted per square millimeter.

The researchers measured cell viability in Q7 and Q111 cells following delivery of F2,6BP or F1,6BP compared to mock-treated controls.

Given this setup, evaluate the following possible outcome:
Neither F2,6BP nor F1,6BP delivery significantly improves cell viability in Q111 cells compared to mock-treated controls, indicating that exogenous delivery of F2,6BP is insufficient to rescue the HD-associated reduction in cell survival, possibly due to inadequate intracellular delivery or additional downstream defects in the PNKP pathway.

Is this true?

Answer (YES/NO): NO